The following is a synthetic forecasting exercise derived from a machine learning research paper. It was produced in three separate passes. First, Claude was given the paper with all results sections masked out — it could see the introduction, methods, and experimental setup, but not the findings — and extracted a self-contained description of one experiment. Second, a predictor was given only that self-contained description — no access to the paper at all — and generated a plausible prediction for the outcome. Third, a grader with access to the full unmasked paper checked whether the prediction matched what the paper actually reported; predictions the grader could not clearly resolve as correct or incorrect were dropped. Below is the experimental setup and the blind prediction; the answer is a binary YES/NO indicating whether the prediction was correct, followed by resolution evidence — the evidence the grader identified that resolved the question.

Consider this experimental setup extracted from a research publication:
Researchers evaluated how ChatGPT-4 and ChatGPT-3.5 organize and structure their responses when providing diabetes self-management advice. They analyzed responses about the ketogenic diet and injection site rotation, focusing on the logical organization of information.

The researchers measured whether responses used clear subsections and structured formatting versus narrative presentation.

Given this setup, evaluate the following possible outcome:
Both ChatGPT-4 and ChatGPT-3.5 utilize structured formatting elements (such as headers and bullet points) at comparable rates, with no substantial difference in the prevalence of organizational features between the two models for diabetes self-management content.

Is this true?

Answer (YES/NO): NO